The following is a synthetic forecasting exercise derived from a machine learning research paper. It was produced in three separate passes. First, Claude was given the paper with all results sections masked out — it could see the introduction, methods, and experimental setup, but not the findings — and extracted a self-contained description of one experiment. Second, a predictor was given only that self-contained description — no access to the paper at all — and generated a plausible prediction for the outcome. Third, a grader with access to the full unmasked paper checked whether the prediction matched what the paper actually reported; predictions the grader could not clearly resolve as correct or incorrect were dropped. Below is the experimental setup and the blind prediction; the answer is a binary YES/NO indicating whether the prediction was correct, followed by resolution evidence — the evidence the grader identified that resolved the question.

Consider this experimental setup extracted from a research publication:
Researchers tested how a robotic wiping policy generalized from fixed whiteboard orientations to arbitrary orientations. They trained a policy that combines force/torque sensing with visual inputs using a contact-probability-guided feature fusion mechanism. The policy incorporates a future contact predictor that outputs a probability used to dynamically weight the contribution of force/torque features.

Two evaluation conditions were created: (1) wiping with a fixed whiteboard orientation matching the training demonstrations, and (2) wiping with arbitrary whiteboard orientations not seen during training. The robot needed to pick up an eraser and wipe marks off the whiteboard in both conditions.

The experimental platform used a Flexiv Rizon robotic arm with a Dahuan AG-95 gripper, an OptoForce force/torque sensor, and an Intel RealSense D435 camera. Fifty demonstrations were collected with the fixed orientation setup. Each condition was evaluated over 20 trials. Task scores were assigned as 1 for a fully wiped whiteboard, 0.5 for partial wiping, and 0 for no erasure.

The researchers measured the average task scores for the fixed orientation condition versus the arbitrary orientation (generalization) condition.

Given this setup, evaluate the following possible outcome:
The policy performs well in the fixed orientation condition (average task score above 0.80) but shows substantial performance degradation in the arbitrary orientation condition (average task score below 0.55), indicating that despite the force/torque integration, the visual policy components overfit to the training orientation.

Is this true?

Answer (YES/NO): NO